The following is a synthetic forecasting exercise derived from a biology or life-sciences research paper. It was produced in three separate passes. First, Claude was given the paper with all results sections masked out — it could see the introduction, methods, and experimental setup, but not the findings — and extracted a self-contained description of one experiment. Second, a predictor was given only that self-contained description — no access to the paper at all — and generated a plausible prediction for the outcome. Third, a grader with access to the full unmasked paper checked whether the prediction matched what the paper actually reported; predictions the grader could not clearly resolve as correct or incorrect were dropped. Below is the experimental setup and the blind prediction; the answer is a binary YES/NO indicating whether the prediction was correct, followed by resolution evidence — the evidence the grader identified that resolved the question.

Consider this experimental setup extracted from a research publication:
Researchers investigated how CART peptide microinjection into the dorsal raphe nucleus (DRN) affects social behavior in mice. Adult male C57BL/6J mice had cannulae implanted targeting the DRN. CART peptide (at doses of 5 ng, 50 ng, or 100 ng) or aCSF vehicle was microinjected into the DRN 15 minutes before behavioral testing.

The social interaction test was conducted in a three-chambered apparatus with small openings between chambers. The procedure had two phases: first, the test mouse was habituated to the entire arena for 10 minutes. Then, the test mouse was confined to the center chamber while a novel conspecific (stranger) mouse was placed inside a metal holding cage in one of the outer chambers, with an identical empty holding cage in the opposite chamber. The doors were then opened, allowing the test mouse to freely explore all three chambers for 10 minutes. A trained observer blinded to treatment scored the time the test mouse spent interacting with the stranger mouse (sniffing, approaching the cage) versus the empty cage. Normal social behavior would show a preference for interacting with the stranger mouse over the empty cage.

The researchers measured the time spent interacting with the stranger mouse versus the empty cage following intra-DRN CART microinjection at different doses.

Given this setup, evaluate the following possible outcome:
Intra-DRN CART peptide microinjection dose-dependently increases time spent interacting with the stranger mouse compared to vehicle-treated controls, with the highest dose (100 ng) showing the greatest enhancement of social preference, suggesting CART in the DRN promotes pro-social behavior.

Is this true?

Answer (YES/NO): NO